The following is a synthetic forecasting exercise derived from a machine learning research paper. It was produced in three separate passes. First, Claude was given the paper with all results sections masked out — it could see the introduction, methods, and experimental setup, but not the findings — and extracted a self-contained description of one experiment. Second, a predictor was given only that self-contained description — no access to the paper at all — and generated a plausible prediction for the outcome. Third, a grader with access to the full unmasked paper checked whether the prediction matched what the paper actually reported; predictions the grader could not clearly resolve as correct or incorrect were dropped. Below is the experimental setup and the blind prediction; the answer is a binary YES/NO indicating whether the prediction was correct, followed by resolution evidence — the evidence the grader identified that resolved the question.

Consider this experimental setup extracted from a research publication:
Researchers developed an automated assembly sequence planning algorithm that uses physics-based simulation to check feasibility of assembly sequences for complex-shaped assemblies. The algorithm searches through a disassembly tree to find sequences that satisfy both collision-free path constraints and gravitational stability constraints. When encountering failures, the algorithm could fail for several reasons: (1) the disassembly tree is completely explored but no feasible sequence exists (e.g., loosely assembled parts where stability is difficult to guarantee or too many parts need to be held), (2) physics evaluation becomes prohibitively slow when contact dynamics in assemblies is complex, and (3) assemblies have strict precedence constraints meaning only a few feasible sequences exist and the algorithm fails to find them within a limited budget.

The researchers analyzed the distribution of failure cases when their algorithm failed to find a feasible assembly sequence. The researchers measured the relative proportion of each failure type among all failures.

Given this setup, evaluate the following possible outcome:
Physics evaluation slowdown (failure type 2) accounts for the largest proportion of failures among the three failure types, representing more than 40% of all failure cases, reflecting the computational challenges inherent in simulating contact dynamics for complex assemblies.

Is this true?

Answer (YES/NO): NO